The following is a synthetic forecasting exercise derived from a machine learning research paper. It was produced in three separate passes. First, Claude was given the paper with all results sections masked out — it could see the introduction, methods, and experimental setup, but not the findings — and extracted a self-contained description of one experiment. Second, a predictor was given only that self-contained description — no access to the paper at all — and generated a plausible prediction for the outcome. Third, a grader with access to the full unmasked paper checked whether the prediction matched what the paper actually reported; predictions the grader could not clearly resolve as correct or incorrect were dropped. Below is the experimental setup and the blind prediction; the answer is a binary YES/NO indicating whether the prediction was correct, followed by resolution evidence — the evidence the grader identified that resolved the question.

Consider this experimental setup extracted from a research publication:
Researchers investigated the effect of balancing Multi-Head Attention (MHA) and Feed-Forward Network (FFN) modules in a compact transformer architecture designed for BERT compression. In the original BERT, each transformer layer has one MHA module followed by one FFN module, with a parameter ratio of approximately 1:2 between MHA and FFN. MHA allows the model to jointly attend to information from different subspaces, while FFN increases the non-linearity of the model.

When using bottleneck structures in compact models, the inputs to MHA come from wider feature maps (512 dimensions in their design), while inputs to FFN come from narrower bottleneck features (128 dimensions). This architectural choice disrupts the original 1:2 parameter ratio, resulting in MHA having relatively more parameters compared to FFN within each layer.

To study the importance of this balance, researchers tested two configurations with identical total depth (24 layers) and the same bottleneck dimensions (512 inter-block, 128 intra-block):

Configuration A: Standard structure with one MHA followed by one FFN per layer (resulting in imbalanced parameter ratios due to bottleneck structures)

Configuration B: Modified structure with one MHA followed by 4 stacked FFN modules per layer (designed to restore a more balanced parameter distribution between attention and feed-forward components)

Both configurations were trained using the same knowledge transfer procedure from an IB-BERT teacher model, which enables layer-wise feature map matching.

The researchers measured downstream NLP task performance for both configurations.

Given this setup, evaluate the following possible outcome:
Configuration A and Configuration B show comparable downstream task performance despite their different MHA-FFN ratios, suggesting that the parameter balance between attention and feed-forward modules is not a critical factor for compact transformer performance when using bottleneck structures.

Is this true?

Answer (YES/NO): NO